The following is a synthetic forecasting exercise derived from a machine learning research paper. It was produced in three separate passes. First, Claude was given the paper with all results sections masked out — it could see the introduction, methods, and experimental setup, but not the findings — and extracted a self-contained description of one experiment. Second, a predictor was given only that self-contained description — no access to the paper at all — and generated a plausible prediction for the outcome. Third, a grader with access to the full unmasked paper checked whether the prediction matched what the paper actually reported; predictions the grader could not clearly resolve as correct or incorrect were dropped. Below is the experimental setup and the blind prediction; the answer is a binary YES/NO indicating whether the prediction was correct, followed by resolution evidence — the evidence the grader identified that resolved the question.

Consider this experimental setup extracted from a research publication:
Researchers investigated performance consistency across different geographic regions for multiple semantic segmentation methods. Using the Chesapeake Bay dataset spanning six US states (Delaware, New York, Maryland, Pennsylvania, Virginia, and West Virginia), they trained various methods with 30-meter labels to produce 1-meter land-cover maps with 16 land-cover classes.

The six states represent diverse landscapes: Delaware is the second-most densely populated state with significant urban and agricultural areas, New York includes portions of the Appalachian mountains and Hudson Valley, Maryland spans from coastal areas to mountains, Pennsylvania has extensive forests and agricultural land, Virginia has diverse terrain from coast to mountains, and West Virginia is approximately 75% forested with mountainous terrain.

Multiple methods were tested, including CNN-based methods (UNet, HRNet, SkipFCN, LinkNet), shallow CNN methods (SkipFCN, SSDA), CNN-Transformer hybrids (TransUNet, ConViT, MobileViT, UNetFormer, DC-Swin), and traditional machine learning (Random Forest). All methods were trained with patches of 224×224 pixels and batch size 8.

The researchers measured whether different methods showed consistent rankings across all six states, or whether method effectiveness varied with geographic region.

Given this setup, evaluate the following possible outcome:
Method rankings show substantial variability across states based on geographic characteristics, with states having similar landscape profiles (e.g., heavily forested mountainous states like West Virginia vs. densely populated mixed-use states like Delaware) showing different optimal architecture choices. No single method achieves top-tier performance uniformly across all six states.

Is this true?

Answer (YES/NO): YES